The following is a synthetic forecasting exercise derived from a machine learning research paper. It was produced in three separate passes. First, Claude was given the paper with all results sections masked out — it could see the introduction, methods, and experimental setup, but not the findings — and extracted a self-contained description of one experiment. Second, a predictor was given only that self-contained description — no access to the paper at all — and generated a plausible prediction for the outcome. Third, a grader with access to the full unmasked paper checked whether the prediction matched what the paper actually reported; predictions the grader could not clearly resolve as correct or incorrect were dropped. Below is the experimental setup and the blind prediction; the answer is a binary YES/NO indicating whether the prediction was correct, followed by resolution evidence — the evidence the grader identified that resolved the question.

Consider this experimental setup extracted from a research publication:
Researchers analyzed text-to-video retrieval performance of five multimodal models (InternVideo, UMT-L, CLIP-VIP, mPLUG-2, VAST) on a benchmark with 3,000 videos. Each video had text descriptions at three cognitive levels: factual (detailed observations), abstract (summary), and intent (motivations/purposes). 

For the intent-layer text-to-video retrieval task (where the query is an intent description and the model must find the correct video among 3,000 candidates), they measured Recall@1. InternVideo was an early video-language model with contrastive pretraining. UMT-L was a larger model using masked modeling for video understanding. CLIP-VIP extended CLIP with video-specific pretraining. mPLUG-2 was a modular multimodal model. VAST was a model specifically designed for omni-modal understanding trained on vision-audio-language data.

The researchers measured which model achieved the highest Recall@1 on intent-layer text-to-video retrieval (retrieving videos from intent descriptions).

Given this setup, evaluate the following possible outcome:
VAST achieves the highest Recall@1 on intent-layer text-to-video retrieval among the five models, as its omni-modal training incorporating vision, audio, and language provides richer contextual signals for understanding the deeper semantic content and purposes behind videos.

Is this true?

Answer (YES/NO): NO